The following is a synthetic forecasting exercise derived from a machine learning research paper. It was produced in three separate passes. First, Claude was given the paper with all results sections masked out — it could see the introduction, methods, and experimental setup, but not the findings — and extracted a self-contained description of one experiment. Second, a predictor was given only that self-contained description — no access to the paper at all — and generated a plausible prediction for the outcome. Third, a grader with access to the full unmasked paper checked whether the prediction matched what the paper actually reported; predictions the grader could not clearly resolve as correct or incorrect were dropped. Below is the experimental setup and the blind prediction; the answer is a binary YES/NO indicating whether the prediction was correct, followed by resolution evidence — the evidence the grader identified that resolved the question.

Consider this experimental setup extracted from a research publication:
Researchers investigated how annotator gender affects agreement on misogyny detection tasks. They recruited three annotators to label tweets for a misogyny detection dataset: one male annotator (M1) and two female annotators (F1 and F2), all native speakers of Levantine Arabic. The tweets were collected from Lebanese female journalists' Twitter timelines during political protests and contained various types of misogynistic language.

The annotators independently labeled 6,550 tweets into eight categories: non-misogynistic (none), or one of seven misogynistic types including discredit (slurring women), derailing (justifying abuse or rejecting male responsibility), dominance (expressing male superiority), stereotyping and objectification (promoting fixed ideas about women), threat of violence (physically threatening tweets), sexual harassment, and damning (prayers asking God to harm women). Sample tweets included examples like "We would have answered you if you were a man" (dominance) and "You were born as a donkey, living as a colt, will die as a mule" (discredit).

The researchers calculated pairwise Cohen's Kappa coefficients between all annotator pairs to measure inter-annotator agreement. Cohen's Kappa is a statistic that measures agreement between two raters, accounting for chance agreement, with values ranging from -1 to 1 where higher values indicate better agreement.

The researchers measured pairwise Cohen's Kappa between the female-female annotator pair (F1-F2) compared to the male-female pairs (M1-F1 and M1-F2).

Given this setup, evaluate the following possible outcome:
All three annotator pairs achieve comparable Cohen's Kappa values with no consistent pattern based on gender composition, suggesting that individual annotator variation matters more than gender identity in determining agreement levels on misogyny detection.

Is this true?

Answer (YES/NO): NO